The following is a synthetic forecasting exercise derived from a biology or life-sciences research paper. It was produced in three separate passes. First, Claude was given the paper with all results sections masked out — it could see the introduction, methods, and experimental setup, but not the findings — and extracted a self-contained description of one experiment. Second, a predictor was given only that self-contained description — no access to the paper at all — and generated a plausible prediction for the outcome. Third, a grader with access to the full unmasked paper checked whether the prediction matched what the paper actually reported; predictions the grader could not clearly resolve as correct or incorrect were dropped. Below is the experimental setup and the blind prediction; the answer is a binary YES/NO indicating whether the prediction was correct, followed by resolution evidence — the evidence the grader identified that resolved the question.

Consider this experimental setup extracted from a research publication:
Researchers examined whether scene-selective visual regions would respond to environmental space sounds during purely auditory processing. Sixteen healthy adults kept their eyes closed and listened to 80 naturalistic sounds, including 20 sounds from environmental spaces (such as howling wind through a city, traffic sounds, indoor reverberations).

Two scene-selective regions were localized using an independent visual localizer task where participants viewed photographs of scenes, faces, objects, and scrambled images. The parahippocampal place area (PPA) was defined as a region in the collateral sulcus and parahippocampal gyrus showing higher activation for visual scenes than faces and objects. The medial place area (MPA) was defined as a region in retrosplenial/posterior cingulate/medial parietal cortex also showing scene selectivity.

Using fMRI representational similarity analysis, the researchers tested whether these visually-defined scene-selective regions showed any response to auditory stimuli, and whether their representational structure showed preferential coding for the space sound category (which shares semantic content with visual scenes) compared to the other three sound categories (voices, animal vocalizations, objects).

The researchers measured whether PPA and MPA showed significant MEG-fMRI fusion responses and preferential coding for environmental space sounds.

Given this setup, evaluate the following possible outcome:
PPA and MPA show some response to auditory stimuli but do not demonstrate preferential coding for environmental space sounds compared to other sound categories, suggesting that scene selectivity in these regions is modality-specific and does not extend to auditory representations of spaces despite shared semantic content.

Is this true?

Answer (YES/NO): NO